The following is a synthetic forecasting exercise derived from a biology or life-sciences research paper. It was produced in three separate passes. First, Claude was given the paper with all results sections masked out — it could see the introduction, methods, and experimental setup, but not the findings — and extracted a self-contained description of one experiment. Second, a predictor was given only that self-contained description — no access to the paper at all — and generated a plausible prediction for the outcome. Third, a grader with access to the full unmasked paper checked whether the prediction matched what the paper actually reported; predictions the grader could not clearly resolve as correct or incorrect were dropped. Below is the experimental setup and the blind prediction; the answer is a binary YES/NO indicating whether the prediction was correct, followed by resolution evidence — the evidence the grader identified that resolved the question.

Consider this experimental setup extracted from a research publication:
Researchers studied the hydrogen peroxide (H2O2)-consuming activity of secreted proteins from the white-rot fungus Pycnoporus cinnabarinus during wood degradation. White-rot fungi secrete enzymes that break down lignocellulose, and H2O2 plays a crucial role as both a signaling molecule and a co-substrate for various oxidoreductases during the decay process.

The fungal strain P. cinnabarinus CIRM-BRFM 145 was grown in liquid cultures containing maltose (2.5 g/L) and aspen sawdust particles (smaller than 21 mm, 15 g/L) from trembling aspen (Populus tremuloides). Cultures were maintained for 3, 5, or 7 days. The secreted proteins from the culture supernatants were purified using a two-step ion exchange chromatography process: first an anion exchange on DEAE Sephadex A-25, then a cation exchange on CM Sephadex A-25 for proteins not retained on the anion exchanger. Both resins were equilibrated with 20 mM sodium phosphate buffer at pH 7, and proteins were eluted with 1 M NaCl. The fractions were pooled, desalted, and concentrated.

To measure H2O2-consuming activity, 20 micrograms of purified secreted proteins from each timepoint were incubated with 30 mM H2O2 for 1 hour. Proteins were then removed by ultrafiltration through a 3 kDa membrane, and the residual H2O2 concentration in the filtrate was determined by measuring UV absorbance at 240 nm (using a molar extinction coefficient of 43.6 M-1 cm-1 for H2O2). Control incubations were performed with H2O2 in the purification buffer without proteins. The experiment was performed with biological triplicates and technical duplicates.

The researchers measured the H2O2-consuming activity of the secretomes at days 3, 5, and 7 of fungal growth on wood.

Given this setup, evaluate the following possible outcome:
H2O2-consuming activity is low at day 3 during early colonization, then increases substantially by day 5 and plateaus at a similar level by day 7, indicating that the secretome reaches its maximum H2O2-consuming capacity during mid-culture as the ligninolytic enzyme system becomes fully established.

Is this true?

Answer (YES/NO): NO